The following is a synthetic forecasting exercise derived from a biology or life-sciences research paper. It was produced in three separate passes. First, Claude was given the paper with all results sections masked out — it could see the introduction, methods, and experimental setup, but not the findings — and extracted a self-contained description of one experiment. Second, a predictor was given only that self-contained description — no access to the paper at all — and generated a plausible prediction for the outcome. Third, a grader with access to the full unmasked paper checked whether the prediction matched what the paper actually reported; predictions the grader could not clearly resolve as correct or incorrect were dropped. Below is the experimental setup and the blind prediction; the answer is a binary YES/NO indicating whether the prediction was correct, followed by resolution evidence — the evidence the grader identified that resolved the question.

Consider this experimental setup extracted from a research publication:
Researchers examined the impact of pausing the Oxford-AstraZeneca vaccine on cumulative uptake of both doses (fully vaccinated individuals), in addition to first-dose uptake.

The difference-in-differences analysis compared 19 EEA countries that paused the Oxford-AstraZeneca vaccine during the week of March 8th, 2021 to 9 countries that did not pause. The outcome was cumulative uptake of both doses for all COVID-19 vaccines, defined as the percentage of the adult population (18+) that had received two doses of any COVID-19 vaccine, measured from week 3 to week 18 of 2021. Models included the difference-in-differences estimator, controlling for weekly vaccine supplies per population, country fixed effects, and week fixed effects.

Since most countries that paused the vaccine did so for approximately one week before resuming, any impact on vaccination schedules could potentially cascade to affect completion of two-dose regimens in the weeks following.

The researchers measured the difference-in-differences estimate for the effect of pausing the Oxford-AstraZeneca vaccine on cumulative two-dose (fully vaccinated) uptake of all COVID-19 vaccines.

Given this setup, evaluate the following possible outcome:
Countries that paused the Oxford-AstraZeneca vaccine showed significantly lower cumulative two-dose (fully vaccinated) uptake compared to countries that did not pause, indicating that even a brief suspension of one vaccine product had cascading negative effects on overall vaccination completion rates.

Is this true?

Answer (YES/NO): NO